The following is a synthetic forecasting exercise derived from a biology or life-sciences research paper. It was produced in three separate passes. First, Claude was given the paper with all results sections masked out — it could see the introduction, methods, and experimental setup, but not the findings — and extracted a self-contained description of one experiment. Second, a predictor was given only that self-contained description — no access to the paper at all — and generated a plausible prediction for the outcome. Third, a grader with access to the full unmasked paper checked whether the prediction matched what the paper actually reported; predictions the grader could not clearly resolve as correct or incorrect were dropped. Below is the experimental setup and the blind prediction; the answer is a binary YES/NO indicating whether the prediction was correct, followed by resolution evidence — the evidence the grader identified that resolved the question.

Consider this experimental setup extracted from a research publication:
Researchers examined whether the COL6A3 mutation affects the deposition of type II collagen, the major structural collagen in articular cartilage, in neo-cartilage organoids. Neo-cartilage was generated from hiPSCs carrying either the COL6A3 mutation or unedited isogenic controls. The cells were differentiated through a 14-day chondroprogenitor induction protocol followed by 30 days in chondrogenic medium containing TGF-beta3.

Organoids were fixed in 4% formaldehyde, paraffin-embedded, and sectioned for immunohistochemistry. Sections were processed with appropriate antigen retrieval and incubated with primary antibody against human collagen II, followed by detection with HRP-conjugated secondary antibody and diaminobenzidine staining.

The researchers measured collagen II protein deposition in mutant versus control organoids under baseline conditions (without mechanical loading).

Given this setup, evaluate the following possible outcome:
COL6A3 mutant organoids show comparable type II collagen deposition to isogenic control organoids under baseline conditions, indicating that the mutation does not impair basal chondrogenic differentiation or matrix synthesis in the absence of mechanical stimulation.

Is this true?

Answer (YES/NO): YES